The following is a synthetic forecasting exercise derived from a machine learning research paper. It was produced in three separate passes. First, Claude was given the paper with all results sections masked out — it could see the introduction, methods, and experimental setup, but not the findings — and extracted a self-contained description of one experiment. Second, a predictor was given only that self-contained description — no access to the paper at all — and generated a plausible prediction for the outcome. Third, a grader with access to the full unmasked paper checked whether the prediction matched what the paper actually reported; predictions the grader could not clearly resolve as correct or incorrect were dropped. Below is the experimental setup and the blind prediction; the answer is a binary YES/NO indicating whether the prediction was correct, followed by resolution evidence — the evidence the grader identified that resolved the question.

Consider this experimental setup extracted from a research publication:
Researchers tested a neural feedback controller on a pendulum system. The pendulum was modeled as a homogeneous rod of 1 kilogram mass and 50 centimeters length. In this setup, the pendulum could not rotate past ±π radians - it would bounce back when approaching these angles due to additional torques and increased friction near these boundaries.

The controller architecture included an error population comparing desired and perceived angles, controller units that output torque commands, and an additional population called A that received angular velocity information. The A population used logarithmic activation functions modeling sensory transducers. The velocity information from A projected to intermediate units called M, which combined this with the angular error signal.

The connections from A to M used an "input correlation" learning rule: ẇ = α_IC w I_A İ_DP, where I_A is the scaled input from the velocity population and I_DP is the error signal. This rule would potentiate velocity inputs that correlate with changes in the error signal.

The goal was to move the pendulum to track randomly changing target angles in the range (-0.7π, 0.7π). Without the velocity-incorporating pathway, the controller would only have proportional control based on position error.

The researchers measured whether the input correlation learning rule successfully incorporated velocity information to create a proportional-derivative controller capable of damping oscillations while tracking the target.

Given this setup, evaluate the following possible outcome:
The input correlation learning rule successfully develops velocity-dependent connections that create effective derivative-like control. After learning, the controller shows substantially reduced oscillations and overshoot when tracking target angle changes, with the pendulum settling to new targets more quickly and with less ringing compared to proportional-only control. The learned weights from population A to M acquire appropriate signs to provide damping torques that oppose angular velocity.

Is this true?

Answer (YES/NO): YES